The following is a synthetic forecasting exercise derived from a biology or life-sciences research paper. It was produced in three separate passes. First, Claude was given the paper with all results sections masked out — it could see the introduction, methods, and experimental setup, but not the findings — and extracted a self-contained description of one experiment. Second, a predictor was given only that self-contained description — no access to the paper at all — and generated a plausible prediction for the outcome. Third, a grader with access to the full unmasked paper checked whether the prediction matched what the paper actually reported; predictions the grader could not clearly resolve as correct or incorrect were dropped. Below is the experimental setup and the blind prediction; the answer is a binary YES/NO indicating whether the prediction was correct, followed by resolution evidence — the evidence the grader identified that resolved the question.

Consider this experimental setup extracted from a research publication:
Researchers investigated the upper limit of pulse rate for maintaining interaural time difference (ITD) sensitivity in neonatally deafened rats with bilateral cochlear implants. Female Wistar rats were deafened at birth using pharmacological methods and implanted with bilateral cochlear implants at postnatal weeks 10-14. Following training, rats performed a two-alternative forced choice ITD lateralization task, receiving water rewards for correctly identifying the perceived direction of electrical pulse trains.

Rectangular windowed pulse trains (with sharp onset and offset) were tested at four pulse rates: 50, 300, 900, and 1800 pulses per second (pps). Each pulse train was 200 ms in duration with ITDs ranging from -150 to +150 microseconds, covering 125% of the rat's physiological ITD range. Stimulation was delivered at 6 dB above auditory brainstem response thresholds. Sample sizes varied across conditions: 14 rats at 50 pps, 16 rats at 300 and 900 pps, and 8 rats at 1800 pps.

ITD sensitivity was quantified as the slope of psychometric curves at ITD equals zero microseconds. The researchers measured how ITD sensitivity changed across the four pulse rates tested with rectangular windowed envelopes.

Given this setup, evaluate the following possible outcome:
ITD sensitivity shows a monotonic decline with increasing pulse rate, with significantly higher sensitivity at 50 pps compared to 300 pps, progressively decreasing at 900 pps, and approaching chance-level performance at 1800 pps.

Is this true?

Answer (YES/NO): NO